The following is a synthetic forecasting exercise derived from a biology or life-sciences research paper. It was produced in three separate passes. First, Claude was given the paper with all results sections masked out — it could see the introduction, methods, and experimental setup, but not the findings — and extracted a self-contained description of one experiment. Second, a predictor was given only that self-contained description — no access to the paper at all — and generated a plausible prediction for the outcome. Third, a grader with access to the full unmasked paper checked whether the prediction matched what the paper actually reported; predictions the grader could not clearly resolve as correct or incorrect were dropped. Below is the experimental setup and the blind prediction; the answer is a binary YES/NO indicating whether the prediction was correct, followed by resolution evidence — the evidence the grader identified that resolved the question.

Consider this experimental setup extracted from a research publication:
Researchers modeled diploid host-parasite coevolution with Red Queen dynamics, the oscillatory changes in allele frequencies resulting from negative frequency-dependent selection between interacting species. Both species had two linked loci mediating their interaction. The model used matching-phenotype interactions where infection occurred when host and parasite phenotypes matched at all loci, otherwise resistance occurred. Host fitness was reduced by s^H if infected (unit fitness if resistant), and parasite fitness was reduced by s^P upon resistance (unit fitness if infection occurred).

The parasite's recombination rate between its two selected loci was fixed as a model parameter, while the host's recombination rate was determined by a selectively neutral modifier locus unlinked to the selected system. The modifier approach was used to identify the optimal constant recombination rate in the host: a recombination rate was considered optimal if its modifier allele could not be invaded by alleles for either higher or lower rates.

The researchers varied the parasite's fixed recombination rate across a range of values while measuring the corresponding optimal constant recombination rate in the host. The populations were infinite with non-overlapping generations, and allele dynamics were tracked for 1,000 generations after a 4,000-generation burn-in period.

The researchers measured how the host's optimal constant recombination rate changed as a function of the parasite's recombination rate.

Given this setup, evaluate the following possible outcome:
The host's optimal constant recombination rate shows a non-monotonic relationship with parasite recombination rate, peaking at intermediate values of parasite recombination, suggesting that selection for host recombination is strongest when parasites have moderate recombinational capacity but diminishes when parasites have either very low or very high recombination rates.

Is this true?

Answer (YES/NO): NO